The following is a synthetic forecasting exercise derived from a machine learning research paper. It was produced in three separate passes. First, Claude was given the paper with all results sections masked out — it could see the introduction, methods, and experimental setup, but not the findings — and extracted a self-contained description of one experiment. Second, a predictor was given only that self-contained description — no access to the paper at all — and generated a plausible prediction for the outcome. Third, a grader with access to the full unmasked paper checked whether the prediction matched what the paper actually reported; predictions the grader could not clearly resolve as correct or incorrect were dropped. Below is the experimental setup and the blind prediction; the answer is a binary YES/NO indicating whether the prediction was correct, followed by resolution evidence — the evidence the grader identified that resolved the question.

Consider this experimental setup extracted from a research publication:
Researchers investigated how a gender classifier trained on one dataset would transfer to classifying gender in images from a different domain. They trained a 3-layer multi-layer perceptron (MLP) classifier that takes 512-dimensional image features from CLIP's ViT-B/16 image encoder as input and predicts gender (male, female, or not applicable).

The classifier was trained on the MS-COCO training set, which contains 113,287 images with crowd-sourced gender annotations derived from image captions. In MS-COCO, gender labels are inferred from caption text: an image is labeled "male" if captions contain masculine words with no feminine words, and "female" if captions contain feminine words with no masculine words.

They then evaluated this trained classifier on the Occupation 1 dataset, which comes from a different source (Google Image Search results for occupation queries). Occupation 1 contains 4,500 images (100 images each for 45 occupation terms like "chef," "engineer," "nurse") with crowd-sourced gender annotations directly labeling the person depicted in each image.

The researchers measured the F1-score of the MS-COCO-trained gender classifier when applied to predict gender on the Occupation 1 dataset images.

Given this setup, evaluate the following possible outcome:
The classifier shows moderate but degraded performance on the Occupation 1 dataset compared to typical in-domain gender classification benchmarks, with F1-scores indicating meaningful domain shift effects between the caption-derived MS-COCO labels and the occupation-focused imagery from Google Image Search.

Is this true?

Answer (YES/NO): NO